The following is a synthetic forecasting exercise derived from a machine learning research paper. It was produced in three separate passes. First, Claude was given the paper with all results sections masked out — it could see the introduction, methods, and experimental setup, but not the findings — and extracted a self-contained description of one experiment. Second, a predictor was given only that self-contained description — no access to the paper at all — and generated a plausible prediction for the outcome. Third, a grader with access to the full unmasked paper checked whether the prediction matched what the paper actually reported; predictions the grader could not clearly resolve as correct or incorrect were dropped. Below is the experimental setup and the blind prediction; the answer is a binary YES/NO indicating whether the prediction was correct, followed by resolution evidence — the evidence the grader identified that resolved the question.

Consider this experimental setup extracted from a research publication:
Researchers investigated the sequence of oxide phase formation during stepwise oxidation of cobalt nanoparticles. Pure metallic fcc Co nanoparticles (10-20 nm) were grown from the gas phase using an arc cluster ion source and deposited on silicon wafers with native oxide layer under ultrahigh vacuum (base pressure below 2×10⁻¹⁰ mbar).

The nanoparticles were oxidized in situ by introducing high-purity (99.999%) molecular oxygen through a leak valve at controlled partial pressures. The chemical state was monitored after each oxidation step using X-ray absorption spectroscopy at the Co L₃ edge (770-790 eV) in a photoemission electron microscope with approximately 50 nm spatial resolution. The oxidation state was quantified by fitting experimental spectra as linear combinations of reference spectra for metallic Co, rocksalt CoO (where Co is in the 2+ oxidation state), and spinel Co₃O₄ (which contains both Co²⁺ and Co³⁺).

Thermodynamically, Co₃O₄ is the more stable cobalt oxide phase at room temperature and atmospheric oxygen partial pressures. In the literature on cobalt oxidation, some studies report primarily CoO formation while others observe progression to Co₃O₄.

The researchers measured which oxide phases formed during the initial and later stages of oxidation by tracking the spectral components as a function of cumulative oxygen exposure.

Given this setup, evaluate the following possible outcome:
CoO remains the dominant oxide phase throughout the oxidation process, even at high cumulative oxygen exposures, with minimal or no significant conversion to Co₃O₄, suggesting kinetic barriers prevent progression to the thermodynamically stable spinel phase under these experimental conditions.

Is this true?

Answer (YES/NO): NO